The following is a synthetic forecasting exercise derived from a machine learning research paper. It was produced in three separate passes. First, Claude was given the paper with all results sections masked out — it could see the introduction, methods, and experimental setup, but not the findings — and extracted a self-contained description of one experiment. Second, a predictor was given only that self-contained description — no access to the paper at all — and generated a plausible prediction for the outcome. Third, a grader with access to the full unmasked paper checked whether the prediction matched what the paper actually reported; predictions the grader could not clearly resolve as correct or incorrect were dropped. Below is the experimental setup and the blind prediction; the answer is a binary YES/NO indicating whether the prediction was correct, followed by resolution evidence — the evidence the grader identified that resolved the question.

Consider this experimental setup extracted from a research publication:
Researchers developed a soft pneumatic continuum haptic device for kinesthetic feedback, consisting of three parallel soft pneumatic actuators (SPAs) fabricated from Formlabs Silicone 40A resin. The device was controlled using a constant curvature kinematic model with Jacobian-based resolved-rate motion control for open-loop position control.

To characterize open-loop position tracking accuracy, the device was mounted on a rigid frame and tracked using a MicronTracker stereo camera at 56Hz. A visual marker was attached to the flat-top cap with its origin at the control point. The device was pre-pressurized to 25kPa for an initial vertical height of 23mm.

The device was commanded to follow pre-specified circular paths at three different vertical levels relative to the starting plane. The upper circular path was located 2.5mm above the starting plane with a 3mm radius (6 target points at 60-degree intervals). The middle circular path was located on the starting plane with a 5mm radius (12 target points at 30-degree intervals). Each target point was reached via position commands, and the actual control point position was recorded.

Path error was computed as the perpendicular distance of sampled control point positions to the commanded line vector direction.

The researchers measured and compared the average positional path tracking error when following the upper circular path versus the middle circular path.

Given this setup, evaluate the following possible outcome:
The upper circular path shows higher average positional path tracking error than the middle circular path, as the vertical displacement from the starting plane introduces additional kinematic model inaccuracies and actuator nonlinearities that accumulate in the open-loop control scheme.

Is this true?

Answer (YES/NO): NO